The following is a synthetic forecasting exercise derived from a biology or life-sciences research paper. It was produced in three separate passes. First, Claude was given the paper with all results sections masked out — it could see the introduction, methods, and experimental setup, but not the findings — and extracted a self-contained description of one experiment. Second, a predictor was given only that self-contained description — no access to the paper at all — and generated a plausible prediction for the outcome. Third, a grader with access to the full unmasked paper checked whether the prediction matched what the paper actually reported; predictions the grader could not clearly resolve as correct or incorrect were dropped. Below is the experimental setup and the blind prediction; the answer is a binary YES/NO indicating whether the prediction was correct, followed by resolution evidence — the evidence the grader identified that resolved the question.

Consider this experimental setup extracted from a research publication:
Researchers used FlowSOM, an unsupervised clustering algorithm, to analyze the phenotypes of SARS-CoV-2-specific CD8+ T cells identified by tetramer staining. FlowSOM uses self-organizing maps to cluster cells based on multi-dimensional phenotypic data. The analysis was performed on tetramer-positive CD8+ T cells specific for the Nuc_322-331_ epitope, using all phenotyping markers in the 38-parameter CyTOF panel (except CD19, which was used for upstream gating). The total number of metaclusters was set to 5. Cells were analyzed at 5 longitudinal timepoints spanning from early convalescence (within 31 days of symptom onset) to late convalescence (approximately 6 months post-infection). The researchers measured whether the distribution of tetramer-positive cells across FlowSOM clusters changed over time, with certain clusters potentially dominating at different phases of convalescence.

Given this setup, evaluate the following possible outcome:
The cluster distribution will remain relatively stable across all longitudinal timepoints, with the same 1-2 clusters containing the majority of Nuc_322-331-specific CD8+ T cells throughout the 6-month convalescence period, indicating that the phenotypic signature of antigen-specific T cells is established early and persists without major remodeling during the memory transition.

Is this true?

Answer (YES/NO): NO